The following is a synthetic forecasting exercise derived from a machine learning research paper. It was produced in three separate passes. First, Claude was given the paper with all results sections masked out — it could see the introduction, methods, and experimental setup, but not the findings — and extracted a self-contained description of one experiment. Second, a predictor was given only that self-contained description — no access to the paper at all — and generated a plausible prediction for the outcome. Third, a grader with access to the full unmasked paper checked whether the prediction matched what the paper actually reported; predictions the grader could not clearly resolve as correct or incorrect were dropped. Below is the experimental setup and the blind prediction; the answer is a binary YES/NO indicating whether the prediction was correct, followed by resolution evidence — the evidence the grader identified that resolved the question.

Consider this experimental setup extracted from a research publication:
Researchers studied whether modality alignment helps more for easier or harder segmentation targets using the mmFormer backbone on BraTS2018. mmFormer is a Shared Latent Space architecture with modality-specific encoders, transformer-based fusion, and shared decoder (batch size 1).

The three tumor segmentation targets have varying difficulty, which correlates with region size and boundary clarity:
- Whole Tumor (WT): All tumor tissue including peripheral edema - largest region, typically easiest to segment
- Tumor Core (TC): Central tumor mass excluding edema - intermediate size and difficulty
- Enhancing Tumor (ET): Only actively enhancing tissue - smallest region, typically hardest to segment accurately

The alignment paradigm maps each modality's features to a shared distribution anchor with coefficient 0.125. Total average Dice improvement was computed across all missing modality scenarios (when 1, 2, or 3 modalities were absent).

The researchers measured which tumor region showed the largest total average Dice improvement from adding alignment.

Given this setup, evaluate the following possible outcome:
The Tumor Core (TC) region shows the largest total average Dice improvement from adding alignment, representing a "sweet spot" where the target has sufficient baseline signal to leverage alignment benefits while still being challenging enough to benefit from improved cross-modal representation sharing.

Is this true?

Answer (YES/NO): NO